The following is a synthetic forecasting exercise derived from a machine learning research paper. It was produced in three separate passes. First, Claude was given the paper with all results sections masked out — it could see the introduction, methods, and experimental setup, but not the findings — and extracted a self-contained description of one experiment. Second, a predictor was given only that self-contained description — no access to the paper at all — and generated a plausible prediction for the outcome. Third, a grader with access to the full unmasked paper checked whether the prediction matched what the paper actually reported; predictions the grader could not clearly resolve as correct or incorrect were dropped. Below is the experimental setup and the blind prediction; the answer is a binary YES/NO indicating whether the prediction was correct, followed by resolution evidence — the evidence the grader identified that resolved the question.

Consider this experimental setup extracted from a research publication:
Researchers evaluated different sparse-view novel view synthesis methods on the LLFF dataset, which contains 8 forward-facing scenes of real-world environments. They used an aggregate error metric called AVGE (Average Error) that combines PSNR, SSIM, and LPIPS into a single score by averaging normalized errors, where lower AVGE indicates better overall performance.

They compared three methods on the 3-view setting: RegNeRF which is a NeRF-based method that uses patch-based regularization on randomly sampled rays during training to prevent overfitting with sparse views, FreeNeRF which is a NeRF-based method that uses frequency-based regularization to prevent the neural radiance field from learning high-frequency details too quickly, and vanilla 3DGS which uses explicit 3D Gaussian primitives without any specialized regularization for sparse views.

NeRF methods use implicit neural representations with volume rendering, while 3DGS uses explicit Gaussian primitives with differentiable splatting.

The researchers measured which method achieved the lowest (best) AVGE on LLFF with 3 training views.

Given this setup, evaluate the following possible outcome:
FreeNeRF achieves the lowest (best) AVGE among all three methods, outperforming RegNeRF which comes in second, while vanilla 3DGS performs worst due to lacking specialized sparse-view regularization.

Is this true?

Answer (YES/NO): NO